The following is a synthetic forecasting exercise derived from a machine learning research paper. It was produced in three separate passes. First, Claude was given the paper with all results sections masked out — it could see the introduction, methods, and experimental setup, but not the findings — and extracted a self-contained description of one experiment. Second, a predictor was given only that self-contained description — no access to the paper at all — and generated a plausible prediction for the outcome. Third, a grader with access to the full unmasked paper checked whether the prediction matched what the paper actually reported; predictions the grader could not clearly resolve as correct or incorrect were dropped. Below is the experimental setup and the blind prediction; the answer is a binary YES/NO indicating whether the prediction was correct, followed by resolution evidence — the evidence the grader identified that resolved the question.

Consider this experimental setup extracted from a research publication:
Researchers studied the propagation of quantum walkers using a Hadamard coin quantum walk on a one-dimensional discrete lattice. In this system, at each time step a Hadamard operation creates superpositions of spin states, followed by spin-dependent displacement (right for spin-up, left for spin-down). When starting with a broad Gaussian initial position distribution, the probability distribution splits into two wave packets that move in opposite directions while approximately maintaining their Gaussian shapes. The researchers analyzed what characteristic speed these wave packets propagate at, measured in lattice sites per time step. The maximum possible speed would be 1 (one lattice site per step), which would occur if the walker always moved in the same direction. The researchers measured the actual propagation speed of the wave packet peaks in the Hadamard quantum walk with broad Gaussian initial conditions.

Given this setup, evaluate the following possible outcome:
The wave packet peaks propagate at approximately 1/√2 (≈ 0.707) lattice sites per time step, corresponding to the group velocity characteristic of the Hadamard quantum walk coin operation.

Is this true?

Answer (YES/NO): YES